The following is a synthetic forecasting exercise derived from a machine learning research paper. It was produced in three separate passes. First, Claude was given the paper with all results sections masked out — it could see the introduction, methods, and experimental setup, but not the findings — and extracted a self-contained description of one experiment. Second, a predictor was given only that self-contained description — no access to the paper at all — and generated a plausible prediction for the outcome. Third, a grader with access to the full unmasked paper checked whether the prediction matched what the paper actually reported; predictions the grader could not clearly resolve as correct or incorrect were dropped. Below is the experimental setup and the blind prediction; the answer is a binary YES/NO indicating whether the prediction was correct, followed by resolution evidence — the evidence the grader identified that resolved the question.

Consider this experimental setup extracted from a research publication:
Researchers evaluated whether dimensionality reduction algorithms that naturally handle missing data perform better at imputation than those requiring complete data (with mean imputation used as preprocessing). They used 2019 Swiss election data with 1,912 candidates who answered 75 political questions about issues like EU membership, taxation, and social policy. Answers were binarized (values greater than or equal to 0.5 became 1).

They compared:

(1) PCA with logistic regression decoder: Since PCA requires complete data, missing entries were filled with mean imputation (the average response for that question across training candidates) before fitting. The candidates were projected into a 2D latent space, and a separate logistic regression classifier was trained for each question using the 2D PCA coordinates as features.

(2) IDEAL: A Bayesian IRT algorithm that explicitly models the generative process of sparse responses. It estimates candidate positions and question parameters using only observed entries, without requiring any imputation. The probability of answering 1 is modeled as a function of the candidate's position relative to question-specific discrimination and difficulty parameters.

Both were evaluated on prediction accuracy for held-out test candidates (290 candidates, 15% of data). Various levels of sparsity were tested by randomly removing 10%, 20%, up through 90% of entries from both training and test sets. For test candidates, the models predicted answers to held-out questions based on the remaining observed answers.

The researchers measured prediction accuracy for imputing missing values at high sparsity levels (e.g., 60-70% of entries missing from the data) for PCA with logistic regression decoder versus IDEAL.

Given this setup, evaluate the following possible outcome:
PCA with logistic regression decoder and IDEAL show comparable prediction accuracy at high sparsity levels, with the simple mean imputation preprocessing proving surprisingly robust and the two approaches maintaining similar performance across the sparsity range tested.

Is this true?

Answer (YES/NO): NO